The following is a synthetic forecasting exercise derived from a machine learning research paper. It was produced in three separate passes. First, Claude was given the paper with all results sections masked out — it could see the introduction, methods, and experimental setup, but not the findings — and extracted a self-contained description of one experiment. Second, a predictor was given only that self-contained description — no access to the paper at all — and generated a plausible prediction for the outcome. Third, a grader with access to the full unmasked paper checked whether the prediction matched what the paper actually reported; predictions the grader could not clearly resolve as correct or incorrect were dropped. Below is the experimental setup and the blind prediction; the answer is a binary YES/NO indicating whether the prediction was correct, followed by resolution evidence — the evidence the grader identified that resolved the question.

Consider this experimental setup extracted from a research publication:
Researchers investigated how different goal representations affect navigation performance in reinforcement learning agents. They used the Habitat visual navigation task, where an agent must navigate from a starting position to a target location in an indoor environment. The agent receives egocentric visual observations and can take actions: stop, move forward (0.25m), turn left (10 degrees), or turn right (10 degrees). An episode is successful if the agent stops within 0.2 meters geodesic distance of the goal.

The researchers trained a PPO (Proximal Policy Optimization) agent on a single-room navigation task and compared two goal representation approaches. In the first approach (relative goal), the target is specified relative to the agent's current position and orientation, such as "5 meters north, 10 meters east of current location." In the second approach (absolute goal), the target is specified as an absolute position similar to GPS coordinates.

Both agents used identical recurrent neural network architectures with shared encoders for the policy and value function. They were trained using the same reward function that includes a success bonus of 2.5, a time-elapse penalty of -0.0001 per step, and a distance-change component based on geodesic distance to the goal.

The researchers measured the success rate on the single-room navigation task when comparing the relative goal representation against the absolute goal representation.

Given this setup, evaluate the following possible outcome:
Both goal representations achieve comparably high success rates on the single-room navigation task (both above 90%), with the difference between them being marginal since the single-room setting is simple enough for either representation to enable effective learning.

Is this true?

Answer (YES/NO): NO